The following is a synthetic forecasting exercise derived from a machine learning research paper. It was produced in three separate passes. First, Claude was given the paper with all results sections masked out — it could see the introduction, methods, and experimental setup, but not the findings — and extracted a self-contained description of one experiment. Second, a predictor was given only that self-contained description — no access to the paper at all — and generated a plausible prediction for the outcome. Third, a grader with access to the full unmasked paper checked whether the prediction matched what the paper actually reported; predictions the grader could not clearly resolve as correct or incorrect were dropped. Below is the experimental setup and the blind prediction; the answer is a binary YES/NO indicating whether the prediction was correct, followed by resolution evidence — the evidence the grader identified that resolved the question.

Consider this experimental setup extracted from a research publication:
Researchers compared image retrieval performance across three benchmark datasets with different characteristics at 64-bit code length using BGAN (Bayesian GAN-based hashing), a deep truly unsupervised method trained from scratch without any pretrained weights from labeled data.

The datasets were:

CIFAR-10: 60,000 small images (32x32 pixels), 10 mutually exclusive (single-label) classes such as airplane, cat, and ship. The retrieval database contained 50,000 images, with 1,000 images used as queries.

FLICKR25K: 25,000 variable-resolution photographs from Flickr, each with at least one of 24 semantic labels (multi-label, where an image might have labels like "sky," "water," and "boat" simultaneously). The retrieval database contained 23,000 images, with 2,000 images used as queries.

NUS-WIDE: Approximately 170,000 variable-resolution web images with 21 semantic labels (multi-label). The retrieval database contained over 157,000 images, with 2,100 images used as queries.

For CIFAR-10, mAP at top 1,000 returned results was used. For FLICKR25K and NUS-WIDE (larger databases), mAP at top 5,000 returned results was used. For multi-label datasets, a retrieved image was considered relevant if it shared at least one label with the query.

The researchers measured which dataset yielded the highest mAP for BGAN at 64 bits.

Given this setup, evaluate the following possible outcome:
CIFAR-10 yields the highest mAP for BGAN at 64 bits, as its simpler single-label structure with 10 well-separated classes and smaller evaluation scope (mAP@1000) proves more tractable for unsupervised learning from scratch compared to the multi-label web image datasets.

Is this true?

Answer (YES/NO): NO